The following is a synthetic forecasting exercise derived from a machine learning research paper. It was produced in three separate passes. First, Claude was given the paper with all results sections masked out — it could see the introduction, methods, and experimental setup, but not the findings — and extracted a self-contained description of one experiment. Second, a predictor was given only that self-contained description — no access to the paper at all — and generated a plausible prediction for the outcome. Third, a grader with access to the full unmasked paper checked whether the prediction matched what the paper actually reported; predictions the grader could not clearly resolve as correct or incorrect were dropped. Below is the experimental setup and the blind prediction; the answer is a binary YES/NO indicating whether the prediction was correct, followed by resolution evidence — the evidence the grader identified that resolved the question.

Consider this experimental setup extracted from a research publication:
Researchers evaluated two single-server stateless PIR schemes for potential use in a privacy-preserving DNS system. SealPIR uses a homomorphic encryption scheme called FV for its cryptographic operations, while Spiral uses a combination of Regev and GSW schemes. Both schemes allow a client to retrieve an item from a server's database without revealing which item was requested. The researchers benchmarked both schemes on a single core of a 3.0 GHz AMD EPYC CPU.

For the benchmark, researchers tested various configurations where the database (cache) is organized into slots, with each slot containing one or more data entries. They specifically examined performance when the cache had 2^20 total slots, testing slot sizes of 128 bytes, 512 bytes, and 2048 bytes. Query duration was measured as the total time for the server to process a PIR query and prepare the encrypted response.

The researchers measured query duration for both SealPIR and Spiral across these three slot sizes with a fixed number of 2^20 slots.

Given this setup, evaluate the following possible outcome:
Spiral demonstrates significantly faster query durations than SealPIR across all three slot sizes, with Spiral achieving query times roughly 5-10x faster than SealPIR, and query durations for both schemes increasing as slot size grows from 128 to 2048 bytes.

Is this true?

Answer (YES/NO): NO